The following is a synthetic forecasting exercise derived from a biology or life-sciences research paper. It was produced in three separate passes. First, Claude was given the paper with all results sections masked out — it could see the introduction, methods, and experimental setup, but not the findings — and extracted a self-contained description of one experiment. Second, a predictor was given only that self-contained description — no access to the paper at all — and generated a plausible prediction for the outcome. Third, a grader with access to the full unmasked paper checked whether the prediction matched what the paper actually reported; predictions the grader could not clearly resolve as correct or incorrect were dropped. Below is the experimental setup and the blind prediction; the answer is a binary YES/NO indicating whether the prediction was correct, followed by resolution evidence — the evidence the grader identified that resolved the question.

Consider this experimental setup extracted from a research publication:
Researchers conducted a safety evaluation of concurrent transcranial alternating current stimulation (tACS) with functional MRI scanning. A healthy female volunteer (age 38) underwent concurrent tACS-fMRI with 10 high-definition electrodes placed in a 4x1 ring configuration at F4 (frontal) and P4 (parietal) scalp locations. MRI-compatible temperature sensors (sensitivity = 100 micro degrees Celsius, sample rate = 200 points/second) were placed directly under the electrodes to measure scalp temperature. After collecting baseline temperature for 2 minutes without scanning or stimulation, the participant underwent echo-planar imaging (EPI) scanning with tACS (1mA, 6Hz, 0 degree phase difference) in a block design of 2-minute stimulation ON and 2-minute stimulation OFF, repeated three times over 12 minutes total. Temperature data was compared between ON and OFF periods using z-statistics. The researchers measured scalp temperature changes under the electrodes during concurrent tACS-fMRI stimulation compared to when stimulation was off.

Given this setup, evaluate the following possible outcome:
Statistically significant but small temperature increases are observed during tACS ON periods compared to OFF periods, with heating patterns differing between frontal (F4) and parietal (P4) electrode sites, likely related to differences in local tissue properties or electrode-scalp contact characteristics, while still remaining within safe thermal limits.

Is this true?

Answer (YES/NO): NO